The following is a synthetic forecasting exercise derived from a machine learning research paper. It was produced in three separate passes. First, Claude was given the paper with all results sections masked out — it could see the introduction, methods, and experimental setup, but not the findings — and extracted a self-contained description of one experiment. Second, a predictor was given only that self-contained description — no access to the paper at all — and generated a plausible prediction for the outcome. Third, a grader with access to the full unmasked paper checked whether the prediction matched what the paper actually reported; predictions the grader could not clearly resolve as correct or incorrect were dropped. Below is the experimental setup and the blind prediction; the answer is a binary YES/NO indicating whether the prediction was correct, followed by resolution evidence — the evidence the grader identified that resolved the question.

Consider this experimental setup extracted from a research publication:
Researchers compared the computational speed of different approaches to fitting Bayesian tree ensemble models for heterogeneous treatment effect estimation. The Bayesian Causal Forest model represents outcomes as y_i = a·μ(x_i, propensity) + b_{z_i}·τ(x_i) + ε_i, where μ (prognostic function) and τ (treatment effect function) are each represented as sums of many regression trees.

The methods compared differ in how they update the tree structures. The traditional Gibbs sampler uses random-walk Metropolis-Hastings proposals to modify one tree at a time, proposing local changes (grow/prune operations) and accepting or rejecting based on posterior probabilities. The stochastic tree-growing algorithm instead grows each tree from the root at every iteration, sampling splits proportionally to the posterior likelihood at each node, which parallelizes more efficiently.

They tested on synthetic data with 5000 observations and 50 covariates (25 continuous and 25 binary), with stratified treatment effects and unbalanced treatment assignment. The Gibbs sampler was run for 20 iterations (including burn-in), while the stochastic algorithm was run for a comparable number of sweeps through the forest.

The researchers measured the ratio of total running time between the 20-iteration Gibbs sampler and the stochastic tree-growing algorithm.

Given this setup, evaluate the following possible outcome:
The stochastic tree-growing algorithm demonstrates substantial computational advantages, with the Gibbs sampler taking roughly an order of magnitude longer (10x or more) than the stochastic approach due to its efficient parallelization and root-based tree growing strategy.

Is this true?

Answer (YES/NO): YES